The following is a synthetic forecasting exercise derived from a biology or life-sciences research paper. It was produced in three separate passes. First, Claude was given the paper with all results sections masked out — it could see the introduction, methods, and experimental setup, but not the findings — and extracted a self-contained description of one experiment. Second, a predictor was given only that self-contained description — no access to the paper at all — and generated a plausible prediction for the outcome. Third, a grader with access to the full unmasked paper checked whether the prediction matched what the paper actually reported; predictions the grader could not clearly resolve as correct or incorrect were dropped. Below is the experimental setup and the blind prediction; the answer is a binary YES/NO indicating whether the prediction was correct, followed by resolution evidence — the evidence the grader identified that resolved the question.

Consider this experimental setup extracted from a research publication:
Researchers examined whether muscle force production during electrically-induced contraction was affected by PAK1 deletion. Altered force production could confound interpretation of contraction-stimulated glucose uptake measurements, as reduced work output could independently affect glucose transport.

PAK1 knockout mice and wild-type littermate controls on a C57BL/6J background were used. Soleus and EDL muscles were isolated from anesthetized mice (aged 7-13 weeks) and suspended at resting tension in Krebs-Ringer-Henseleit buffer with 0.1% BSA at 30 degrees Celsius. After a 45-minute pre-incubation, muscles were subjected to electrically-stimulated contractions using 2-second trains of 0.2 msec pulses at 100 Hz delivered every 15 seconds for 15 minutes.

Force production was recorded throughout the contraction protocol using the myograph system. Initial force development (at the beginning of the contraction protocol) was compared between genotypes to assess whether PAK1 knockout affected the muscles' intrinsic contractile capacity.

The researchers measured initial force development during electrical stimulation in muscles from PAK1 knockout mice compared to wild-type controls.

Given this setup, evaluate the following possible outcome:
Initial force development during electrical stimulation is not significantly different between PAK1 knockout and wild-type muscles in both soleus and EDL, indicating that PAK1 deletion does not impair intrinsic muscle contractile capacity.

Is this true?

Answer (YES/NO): YES